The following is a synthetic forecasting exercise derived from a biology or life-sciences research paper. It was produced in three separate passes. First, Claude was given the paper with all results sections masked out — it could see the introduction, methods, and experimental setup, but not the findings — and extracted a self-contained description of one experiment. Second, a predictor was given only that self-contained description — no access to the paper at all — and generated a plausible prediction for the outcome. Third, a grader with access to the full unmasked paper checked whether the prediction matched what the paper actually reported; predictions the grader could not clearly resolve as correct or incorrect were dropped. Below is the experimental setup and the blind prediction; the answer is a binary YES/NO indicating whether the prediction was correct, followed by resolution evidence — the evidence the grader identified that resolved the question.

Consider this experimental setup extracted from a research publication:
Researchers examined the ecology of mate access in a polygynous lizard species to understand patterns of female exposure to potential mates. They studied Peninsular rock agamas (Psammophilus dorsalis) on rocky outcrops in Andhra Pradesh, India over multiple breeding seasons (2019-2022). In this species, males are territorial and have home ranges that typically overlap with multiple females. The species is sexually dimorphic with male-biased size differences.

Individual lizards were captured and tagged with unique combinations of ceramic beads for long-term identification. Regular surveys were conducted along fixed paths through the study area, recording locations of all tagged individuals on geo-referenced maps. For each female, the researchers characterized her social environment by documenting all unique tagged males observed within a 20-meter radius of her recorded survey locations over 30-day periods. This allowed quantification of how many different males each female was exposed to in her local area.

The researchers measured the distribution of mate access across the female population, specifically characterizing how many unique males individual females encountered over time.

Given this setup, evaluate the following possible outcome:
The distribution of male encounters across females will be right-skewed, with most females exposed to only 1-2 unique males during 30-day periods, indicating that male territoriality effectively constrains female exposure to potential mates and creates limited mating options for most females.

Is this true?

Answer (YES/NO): NO